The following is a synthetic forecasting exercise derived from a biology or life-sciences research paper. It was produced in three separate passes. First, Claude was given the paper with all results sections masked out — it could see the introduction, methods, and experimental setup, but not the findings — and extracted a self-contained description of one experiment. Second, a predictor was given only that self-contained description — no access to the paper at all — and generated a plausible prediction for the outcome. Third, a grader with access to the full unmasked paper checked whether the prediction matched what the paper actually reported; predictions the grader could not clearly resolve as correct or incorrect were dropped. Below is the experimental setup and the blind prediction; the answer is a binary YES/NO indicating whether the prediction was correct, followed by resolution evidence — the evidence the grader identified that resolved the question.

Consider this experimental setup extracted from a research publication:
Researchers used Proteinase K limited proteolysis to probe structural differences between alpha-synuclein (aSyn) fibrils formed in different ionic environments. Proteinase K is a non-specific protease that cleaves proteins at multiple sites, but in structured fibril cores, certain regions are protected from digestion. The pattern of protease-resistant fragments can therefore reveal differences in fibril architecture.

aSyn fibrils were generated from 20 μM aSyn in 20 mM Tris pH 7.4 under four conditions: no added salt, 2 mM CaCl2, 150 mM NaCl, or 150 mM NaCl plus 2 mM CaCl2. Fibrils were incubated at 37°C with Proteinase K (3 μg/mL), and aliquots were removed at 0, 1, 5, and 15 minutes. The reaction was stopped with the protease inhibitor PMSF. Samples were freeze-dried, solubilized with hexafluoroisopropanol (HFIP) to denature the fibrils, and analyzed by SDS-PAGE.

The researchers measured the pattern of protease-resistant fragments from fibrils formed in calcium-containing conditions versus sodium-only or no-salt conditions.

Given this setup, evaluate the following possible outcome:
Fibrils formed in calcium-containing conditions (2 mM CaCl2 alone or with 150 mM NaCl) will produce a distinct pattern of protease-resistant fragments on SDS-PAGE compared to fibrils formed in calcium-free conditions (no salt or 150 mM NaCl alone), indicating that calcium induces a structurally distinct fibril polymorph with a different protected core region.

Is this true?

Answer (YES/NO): YES